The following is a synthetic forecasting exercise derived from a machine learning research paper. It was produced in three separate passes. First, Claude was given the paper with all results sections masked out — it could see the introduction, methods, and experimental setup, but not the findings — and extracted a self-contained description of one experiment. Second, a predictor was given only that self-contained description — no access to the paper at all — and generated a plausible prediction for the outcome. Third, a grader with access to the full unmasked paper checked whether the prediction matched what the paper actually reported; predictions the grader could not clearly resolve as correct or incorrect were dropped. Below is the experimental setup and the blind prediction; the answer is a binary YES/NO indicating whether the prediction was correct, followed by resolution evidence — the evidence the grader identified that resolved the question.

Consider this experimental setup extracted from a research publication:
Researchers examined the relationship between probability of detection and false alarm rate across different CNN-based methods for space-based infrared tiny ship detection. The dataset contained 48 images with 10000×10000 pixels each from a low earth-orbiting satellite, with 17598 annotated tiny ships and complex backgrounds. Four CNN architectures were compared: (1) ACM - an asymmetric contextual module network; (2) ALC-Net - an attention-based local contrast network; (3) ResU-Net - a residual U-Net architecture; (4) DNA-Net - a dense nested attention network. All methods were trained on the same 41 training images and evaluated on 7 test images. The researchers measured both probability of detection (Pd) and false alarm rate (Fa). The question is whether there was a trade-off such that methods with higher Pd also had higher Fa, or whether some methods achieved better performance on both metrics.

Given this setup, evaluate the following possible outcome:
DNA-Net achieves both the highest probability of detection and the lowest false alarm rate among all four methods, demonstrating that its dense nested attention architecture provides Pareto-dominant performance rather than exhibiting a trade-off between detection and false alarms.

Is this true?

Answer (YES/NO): NO